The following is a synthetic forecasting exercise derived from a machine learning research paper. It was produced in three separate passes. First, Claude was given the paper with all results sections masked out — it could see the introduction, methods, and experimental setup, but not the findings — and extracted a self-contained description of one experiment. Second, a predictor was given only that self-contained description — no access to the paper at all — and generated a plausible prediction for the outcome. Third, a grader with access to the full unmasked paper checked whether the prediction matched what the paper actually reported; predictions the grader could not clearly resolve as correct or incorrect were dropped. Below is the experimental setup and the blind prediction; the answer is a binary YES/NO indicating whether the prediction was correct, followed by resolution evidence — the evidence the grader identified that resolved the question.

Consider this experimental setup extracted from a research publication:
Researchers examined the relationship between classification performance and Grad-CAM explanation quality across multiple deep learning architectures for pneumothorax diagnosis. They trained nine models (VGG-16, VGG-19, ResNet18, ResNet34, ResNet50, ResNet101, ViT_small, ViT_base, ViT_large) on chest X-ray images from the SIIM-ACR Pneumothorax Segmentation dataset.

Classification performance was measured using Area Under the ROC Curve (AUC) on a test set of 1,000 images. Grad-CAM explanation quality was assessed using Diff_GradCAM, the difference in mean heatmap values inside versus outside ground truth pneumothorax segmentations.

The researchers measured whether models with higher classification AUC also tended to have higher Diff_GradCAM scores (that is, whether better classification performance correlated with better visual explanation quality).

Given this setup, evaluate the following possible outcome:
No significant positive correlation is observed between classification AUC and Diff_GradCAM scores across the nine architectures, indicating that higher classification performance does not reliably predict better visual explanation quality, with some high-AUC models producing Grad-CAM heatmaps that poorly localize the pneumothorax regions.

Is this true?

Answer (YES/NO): YES